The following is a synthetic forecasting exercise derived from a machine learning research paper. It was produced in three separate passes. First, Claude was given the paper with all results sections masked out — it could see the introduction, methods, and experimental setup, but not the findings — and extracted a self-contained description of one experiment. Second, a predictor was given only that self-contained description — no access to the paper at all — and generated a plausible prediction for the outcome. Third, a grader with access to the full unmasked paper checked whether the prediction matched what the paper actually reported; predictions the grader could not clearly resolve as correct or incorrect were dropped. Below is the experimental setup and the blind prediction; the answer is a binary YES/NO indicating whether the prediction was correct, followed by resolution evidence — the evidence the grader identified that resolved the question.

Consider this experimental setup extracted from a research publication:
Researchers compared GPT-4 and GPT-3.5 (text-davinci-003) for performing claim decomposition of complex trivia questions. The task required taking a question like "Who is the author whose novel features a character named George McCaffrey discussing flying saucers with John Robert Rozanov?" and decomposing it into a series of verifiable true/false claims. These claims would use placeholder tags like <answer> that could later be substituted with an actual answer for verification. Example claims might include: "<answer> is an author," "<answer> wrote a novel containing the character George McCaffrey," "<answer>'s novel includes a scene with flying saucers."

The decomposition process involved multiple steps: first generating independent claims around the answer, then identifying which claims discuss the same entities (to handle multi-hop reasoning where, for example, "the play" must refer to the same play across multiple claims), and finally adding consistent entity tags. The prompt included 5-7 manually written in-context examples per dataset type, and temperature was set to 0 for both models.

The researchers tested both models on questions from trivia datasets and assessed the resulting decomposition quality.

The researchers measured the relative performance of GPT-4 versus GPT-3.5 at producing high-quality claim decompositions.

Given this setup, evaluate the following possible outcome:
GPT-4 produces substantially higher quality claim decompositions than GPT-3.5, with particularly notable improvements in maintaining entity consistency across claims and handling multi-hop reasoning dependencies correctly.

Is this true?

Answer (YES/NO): NO